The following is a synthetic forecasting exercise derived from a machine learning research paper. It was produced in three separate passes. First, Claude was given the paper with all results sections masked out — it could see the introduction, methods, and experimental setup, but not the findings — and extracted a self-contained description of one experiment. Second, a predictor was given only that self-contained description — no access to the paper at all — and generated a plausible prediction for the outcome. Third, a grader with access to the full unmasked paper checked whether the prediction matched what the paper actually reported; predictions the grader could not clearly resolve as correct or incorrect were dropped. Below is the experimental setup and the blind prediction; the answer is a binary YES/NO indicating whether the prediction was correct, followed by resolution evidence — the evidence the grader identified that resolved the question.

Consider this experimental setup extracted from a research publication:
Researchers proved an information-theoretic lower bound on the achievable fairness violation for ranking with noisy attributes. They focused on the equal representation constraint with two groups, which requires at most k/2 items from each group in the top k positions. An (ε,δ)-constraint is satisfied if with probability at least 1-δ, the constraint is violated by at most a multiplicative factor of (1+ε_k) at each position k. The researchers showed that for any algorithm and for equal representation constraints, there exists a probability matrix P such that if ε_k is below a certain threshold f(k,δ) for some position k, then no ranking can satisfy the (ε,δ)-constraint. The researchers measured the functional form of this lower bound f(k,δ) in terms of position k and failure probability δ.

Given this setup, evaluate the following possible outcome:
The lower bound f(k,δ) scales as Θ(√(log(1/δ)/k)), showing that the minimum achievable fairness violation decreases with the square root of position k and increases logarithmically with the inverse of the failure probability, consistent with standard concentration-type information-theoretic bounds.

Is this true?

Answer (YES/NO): YES